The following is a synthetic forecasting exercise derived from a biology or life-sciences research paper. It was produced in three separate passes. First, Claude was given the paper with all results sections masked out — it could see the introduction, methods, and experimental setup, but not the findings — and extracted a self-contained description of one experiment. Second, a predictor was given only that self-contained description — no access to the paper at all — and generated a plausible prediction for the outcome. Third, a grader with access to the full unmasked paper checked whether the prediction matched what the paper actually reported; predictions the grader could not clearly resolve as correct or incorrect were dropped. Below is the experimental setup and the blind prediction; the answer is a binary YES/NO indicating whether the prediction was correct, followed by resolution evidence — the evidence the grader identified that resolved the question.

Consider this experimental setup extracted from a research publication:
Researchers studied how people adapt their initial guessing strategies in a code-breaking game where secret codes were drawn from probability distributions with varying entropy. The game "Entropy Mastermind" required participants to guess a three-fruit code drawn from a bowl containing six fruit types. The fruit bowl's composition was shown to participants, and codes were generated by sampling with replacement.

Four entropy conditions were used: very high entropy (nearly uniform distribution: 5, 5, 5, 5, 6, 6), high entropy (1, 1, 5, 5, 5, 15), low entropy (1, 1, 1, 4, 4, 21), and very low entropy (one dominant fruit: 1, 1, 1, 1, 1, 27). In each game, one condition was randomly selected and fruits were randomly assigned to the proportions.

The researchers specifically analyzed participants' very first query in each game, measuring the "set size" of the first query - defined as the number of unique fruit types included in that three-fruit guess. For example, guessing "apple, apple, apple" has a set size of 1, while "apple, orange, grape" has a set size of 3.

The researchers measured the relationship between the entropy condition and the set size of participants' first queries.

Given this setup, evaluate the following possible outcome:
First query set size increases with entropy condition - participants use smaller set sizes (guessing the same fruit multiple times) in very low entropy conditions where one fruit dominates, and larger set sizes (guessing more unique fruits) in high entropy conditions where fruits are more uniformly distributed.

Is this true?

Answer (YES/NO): YES